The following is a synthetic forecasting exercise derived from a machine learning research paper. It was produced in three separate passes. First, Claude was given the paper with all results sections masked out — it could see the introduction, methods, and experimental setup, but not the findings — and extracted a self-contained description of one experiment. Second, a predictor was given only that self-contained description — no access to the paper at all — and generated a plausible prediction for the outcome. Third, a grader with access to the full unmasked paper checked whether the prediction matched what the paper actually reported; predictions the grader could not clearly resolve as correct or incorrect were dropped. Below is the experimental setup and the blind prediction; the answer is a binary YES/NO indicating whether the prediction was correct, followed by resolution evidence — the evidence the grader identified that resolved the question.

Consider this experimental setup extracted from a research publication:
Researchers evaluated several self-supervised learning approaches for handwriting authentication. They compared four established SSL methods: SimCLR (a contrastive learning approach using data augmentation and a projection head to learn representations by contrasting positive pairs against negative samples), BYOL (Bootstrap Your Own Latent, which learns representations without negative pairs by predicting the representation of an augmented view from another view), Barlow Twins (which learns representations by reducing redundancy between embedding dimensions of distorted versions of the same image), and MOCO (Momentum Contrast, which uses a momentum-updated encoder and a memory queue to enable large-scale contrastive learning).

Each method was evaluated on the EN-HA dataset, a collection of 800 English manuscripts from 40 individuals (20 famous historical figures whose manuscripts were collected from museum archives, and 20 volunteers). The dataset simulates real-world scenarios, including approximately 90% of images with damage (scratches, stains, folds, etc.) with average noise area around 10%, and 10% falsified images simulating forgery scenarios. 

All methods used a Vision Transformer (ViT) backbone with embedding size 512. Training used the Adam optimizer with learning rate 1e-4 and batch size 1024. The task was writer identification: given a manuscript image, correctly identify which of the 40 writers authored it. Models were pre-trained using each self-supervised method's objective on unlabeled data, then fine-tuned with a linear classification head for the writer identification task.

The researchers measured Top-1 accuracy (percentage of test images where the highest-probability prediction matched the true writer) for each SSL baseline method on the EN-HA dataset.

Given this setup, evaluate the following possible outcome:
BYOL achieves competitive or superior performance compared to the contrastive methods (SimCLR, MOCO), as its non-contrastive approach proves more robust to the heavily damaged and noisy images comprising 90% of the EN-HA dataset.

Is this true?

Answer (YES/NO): NO